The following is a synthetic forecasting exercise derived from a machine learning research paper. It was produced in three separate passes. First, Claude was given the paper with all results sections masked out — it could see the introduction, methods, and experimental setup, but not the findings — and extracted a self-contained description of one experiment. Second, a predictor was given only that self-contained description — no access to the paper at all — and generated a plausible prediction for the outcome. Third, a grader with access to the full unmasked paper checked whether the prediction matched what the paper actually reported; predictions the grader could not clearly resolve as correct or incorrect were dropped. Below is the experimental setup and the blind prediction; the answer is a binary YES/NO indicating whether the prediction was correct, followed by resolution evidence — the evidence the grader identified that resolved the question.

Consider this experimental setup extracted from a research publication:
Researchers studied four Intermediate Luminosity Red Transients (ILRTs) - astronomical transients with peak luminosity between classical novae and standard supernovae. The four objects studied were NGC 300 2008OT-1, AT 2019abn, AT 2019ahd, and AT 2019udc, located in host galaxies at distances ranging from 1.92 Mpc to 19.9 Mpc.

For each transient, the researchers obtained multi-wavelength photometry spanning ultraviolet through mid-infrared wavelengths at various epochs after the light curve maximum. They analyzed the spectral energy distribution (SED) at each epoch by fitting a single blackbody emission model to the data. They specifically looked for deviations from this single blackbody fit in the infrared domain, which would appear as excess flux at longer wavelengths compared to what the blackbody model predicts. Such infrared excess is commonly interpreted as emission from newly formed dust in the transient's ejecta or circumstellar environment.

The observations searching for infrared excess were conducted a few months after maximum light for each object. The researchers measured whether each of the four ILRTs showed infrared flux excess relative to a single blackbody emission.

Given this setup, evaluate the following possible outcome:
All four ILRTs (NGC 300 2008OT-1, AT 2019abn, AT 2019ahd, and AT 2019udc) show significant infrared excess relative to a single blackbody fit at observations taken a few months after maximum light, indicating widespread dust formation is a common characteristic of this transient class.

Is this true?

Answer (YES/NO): NO